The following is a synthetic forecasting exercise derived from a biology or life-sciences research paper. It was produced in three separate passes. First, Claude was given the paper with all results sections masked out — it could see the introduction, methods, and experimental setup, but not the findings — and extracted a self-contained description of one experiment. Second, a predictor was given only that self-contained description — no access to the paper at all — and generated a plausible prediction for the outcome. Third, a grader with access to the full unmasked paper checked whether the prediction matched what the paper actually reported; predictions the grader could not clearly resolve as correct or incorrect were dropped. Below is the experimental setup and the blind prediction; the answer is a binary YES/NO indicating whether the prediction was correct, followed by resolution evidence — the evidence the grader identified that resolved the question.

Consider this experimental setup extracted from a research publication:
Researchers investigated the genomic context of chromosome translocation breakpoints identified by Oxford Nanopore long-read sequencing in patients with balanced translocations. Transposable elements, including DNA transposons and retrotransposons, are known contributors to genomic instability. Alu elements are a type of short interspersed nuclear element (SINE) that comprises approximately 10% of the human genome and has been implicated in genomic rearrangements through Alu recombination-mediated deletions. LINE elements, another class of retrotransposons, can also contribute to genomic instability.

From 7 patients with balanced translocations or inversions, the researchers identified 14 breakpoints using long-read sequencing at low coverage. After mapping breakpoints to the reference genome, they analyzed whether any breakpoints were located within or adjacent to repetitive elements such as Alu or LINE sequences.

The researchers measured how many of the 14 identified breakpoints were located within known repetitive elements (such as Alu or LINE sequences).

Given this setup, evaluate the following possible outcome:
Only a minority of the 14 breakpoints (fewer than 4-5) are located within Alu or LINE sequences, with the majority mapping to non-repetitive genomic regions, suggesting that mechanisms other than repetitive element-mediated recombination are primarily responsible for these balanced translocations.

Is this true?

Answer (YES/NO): YES